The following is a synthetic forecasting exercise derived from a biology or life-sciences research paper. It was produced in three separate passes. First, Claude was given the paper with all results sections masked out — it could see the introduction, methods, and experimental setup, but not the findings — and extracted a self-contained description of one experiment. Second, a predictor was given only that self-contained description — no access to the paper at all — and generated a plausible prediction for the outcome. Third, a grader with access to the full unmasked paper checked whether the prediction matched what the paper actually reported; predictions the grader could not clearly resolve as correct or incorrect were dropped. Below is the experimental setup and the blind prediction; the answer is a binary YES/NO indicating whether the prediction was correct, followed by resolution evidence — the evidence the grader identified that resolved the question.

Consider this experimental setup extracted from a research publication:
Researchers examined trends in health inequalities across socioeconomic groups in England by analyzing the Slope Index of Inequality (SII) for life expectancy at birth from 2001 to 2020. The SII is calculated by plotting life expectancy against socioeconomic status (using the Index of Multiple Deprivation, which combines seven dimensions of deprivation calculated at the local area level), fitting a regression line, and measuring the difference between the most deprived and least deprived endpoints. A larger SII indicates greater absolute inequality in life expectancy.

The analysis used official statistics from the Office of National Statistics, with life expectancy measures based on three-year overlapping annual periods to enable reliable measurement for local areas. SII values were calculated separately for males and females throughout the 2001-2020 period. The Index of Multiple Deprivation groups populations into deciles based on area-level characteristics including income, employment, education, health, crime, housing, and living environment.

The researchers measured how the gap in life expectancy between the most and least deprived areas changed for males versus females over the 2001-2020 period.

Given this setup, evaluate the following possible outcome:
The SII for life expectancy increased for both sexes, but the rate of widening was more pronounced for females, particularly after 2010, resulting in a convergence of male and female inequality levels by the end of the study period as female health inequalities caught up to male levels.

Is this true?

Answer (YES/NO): NO